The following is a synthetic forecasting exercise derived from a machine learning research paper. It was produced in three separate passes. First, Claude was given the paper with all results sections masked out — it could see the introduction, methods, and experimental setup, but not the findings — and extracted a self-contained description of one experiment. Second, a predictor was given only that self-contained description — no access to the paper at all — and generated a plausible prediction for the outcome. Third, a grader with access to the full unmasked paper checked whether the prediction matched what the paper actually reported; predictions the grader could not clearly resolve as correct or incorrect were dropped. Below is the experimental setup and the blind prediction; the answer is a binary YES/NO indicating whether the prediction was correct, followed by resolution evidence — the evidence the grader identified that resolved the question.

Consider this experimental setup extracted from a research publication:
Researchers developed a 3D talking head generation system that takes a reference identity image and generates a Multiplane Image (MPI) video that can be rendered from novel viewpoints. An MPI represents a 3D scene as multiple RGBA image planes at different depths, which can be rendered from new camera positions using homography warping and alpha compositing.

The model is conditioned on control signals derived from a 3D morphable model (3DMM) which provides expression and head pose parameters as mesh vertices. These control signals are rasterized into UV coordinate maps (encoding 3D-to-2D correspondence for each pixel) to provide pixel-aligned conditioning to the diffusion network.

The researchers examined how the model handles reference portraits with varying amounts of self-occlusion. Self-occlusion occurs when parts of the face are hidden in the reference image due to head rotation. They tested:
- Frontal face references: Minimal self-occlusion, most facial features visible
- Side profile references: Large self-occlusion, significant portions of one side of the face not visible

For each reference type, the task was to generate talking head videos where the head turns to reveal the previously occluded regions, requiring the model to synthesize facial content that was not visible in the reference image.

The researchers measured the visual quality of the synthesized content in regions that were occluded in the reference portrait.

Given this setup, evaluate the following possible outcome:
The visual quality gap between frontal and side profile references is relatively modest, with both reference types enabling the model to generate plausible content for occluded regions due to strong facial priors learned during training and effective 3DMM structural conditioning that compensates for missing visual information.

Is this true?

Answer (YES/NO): NO